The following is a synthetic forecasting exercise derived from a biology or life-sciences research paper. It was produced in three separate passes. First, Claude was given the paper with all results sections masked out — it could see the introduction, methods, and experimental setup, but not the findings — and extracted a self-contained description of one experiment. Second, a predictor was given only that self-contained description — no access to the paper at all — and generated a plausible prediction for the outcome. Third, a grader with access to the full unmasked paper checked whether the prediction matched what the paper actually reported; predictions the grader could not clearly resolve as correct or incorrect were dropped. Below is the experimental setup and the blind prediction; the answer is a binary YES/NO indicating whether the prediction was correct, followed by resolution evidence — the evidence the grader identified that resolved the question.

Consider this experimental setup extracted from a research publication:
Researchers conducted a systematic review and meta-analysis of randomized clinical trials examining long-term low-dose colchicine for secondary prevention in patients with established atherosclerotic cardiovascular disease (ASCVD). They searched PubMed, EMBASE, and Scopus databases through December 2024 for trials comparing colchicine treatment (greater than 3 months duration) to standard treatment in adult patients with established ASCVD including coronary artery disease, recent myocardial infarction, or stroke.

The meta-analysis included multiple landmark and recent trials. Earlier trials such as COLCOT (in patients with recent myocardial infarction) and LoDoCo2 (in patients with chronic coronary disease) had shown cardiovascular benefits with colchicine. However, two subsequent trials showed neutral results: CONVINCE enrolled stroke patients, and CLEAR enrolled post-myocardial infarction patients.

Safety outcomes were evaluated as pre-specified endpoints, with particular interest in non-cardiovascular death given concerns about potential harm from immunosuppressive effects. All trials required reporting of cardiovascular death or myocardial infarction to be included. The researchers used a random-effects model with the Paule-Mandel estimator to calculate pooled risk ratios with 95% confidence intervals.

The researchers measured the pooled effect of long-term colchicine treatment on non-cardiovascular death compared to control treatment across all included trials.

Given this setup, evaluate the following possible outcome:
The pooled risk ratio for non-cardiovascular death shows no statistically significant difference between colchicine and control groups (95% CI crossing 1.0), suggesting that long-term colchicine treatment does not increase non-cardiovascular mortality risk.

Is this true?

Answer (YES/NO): YES